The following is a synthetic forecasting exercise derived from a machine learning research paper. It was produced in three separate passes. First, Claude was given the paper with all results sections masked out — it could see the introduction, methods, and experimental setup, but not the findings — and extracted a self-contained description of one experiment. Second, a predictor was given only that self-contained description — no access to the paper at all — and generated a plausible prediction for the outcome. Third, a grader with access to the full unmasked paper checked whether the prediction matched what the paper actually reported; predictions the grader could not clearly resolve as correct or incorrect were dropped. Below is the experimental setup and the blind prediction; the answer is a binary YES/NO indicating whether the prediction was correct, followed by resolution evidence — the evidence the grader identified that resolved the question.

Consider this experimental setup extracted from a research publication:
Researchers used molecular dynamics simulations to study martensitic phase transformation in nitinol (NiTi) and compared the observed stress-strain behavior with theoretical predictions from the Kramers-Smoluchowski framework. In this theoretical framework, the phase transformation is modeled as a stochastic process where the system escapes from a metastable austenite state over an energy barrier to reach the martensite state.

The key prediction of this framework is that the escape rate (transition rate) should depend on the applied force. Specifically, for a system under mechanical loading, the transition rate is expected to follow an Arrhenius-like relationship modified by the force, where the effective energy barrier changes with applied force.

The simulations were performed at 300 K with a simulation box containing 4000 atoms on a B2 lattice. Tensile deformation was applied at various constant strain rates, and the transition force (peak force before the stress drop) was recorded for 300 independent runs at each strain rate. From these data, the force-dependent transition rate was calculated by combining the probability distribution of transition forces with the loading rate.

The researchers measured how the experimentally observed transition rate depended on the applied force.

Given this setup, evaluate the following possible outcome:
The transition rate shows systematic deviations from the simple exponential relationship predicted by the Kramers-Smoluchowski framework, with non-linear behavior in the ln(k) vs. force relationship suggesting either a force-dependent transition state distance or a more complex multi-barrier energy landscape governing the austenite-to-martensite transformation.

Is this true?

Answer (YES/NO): NO